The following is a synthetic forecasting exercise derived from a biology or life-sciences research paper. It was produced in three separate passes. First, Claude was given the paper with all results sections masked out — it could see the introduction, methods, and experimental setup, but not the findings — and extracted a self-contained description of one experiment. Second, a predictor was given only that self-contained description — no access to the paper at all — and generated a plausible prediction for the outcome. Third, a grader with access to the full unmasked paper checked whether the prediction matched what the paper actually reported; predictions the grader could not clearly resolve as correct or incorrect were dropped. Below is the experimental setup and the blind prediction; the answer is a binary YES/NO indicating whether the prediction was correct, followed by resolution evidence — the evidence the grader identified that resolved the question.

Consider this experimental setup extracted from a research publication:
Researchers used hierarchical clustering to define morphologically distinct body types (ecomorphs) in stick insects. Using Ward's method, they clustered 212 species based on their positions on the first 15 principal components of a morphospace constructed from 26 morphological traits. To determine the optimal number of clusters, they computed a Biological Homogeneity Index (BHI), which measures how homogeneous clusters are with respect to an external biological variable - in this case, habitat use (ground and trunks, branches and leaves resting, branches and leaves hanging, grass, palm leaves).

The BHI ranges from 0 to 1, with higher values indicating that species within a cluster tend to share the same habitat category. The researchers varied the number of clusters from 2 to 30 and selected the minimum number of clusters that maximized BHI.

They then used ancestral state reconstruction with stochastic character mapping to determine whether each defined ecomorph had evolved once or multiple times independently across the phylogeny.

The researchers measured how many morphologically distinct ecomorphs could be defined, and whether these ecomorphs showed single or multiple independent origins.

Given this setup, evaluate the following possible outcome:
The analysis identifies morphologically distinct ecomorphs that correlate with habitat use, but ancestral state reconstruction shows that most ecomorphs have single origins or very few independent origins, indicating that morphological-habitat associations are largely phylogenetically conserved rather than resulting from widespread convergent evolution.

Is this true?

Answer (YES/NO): NO